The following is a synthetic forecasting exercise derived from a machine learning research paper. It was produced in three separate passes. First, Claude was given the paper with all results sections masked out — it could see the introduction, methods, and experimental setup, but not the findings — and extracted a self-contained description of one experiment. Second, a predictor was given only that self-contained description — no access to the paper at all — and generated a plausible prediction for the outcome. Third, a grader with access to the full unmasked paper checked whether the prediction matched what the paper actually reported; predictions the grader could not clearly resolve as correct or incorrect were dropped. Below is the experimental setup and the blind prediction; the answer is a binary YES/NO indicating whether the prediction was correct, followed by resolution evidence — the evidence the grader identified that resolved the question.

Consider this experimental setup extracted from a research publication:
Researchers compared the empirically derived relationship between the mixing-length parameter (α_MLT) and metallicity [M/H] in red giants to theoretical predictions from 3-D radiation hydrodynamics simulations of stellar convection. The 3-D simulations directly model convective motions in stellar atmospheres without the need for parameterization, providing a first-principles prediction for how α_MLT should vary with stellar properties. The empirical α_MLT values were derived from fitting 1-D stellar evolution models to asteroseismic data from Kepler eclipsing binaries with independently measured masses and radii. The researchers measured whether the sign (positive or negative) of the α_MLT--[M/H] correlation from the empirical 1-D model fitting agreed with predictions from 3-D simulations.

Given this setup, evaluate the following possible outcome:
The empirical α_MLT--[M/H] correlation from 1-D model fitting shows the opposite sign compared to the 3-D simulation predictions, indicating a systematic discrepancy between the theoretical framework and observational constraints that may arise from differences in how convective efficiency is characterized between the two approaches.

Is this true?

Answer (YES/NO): NO